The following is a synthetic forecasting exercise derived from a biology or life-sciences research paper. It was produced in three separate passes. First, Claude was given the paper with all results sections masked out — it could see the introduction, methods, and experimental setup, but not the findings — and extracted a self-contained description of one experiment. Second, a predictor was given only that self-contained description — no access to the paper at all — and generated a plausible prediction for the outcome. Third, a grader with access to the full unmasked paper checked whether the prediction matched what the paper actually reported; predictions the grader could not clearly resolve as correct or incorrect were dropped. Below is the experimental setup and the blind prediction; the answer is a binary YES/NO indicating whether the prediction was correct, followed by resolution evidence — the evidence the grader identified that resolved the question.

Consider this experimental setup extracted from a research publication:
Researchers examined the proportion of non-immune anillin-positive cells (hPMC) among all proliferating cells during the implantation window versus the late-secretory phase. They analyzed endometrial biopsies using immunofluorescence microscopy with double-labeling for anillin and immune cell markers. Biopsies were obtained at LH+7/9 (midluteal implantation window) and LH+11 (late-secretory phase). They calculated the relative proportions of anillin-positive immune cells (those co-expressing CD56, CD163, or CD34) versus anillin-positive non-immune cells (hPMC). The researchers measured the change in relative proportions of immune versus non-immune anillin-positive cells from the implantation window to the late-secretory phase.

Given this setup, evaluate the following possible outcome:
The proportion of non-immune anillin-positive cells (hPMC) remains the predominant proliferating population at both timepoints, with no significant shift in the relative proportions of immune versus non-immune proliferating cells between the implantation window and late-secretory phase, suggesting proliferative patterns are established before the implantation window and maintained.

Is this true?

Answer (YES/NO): NO